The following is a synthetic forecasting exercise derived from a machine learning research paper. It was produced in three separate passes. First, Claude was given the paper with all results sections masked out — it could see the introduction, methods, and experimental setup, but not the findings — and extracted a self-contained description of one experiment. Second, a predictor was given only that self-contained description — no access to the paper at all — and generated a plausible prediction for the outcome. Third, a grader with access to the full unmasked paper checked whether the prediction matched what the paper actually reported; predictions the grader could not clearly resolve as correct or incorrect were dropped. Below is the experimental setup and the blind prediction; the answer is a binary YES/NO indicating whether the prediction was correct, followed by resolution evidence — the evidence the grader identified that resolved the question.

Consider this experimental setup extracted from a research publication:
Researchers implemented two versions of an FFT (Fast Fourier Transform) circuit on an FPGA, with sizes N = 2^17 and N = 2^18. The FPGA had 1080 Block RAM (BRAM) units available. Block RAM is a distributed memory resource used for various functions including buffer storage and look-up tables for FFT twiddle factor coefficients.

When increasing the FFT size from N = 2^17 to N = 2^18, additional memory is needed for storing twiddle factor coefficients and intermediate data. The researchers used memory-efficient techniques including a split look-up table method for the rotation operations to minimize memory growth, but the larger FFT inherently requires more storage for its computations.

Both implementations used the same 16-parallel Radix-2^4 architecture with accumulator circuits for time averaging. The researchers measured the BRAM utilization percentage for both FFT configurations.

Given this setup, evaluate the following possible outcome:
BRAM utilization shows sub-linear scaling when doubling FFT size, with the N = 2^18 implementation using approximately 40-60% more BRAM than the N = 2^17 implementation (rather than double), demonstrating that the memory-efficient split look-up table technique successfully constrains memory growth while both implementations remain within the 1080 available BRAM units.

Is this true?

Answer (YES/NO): NO